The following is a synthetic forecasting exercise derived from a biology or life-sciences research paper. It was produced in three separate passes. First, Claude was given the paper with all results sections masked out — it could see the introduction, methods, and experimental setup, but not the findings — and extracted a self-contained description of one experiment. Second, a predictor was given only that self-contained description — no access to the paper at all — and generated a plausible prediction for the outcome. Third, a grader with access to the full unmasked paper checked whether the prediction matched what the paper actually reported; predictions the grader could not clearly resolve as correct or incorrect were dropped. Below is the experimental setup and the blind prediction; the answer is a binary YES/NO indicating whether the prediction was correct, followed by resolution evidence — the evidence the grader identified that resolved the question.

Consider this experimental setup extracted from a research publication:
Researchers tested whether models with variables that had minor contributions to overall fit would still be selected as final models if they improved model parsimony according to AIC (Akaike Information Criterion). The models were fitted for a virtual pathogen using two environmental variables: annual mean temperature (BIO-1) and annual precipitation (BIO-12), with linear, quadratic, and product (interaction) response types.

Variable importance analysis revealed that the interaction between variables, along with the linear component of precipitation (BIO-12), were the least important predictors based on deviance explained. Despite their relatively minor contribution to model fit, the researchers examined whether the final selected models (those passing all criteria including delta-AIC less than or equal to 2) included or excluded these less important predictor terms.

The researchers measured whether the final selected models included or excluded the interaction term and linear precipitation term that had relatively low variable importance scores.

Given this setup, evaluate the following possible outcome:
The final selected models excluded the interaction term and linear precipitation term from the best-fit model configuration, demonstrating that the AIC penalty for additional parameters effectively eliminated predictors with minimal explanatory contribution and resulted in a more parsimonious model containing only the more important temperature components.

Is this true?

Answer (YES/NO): NO